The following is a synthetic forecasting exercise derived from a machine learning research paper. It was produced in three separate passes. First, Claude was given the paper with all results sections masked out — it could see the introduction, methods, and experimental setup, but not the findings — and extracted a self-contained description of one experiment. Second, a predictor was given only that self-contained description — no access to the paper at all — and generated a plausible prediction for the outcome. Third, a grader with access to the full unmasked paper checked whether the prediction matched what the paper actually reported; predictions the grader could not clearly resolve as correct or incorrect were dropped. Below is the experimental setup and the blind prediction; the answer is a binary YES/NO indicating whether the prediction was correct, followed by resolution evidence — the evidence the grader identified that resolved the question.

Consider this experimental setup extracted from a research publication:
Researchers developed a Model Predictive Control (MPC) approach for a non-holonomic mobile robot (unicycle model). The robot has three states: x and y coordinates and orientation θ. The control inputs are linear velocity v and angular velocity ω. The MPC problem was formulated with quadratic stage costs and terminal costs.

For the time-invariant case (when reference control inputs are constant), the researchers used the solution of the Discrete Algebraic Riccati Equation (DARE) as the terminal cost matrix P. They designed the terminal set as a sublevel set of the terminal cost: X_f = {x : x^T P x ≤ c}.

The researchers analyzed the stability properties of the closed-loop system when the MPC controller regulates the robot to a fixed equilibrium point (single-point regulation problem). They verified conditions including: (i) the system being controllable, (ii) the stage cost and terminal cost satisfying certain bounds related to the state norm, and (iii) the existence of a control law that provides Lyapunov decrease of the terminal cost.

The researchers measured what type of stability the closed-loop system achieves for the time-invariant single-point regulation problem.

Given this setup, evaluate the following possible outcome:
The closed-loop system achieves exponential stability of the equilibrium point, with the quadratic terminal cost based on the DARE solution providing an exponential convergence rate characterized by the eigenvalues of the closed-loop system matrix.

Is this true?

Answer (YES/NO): NO